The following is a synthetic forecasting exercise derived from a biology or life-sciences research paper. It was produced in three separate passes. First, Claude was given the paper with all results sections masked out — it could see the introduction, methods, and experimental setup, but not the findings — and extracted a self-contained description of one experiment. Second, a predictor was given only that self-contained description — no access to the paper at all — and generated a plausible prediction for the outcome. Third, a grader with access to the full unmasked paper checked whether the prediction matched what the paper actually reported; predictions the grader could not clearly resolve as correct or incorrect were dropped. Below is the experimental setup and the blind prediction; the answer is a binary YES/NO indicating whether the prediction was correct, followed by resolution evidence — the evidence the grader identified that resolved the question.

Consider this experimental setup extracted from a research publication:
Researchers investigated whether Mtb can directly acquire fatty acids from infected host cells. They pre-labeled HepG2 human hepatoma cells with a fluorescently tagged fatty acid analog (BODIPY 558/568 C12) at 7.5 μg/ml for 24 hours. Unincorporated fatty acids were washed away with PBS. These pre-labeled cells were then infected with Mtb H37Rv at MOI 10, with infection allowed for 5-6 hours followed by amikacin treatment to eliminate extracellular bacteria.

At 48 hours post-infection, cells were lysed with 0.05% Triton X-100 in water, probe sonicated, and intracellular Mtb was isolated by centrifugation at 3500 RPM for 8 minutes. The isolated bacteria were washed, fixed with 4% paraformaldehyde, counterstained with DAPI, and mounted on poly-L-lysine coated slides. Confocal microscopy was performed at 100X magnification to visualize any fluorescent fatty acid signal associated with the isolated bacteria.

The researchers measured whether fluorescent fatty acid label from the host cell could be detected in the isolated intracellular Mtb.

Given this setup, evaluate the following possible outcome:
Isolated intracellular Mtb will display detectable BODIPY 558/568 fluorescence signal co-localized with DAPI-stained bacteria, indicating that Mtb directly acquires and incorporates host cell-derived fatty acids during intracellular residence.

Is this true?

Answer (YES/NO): YES